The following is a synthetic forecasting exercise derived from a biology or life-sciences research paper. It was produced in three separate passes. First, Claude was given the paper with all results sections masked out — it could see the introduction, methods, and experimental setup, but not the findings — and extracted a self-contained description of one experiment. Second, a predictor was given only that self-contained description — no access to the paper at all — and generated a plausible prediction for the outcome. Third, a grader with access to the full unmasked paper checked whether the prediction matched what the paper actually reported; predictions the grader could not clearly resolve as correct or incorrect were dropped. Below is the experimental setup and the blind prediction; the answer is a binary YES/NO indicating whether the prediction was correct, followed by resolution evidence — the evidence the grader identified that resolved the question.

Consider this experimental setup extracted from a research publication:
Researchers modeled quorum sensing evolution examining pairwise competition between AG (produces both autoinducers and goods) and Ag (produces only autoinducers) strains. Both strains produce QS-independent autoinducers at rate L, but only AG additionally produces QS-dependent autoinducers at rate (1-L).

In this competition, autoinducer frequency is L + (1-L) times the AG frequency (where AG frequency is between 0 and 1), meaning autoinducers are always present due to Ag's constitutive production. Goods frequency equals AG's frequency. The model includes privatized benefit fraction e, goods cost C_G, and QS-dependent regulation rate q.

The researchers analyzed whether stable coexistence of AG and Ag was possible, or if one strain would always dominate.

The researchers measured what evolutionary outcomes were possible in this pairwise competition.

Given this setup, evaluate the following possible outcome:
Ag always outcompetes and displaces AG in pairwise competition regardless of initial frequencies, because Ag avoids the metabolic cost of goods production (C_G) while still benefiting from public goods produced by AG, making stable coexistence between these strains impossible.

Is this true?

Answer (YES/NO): NO